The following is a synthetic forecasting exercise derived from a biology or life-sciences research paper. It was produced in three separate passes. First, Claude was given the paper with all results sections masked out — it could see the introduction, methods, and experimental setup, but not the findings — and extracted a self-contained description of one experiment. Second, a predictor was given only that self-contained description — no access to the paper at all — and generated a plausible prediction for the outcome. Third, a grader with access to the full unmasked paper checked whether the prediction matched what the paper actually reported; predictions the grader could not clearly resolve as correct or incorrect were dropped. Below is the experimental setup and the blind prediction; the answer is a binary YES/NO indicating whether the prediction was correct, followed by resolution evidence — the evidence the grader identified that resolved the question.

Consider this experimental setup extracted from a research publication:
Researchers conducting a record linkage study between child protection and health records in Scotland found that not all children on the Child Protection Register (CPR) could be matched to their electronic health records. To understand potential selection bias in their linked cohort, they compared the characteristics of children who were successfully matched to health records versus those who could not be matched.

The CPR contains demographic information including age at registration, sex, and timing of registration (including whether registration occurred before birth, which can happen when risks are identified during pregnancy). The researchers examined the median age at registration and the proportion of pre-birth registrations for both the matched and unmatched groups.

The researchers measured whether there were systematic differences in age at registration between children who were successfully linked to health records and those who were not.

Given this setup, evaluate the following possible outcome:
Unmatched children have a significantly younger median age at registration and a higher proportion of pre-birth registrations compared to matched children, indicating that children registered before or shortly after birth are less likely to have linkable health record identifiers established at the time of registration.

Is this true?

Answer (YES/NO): YES